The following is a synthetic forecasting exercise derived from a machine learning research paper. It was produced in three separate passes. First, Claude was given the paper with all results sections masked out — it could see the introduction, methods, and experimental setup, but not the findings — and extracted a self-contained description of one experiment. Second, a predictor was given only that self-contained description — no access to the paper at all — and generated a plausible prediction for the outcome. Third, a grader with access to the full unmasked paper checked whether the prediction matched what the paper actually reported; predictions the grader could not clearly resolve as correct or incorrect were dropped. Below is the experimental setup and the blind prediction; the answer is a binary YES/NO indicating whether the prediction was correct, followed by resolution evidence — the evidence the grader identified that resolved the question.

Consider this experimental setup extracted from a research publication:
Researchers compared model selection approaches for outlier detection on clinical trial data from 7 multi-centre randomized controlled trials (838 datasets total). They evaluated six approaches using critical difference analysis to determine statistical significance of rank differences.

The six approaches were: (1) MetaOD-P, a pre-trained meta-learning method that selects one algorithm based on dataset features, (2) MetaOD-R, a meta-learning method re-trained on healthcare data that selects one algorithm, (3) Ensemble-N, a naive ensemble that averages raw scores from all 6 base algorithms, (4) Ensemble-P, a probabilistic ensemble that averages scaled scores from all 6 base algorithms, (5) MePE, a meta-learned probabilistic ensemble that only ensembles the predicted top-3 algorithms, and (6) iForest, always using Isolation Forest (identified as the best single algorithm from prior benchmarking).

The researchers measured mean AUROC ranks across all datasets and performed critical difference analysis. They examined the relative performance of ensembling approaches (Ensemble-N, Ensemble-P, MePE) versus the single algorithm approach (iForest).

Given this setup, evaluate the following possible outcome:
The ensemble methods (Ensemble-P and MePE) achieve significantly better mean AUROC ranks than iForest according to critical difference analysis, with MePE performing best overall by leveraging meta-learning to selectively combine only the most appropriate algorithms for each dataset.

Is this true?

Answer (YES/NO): NO